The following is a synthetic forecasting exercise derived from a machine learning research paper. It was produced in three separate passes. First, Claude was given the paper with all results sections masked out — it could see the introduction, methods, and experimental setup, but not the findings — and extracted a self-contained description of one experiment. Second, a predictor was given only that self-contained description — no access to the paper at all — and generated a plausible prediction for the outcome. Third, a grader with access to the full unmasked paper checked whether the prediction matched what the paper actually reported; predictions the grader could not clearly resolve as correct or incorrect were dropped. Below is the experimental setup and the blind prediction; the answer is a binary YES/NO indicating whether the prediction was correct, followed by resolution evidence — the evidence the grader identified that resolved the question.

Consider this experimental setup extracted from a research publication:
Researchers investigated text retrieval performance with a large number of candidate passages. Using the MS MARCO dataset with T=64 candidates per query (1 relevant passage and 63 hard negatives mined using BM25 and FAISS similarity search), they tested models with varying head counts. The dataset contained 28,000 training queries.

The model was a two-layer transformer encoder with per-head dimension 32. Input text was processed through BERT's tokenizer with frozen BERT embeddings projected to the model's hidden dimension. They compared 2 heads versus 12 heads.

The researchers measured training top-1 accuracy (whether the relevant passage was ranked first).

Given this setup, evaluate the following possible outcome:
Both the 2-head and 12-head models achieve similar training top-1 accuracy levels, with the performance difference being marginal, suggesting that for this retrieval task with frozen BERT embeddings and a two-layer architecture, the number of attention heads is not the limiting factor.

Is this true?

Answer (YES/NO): NO